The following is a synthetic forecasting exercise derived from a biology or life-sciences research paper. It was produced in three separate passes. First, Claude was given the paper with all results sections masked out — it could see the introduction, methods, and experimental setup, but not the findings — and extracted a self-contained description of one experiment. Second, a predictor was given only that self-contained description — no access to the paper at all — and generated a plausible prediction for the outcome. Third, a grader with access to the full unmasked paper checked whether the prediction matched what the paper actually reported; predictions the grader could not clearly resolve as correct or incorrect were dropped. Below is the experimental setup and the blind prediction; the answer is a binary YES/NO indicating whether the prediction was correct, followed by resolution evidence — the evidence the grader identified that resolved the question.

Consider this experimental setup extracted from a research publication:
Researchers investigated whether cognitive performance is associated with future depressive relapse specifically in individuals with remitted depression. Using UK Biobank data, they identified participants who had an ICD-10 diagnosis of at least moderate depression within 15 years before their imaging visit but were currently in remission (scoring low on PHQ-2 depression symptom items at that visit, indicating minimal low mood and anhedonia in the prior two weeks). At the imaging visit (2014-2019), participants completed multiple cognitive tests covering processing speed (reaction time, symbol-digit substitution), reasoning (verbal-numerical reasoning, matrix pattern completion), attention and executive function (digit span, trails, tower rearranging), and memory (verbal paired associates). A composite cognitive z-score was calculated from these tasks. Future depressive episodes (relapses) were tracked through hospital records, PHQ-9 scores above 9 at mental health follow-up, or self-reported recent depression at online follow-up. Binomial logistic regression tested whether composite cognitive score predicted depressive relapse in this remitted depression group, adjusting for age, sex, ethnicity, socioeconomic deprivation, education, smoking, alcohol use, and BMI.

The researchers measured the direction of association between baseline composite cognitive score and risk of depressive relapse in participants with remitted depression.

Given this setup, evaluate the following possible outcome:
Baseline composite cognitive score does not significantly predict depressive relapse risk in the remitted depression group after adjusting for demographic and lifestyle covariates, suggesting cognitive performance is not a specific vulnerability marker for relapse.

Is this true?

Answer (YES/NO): NO